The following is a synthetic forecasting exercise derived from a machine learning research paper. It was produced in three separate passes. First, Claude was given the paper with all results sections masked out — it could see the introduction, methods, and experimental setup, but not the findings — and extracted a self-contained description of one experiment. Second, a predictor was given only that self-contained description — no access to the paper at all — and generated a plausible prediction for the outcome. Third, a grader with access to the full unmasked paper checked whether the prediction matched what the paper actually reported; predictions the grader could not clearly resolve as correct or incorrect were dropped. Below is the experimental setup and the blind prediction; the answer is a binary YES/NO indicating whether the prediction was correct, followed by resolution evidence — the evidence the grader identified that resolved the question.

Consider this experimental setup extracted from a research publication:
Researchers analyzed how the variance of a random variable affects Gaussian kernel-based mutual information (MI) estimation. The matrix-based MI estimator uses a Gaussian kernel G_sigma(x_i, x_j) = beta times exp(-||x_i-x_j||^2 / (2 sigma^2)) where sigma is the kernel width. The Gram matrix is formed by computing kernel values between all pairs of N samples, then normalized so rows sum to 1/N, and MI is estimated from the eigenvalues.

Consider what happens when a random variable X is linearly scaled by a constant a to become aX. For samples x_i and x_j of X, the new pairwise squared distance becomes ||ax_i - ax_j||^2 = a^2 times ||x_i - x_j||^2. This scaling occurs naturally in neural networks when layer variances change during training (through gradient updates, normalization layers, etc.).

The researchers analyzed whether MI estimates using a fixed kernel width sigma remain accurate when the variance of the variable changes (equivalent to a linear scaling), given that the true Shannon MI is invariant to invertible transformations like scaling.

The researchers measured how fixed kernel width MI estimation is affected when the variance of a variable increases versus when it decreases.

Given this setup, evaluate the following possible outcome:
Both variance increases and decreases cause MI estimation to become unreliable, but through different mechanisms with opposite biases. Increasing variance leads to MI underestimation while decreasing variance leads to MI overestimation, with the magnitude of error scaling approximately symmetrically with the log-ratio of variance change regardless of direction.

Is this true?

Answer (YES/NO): NO